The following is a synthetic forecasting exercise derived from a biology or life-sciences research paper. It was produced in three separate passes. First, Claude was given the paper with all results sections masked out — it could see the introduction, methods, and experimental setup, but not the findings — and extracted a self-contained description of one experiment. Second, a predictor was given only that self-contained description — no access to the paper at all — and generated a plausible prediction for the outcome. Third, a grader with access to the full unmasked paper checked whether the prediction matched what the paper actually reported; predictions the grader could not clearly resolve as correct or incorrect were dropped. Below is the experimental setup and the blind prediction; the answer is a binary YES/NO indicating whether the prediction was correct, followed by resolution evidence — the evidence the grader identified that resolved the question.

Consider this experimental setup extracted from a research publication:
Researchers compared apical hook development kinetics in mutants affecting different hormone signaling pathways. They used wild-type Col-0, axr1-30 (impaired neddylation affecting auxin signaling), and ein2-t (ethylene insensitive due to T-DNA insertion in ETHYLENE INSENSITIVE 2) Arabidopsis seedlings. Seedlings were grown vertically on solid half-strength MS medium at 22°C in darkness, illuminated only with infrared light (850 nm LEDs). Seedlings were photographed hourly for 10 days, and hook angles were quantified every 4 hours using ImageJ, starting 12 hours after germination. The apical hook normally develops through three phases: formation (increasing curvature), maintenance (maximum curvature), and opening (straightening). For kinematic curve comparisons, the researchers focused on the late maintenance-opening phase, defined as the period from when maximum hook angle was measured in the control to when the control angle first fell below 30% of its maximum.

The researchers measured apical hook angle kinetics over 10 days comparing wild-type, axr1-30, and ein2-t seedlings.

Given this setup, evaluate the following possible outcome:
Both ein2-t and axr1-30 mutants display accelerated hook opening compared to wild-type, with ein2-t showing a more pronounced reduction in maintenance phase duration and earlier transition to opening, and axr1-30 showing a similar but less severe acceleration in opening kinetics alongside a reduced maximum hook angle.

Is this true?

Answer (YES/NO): NO